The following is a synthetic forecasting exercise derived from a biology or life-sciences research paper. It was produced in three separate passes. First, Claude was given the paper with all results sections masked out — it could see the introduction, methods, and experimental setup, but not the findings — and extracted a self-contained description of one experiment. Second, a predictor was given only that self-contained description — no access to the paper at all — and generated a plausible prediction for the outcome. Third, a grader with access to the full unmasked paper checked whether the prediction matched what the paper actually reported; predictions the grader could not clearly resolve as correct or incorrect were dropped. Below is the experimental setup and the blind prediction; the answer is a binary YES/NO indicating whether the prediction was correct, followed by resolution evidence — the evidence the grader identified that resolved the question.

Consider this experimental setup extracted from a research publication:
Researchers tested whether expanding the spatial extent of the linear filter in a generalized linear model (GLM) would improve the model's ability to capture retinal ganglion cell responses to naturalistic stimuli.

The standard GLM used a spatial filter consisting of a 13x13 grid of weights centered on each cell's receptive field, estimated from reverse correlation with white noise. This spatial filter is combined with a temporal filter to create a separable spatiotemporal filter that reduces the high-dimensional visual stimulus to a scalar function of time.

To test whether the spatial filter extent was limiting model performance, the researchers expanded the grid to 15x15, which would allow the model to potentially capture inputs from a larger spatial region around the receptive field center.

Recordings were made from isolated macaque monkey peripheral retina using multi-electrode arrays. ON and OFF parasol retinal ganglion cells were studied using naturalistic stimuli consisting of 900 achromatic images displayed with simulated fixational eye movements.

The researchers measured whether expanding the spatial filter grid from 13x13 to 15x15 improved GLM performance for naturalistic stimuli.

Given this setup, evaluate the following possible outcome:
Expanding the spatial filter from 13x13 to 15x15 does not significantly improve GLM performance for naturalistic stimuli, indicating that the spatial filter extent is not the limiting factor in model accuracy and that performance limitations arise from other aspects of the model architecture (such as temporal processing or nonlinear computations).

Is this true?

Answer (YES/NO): YES